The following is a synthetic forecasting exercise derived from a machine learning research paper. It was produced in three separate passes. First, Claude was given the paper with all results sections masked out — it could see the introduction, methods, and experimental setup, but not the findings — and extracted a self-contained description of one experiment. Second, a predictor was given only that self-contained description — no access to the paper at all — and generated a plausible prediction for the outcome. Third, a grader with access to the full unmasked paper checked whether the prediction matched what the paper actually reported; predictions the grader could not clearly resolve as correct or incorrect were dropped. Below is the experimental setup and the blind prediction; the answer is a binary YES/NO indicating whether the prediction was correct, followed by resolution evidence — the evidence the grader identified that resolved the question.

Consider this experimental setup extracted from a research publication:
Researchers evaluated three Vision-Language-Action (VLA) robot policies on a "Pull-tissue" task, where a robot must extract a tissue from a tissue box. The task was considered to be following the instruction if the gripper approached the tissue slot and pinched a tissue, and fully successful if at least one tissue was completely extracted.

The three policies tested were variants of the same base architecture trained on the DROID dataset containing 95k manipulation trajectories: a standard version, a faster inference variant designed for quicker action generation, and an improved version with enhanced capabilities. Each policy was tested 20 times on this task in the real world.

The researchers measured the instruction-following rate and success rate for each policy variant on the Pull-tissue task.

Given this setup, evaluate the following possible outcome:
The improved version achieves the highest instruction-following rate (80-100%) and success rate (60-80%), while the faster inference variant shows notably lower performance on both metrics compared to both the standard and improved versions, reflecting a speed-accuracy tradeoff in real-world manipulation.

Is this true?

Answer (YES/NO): YES